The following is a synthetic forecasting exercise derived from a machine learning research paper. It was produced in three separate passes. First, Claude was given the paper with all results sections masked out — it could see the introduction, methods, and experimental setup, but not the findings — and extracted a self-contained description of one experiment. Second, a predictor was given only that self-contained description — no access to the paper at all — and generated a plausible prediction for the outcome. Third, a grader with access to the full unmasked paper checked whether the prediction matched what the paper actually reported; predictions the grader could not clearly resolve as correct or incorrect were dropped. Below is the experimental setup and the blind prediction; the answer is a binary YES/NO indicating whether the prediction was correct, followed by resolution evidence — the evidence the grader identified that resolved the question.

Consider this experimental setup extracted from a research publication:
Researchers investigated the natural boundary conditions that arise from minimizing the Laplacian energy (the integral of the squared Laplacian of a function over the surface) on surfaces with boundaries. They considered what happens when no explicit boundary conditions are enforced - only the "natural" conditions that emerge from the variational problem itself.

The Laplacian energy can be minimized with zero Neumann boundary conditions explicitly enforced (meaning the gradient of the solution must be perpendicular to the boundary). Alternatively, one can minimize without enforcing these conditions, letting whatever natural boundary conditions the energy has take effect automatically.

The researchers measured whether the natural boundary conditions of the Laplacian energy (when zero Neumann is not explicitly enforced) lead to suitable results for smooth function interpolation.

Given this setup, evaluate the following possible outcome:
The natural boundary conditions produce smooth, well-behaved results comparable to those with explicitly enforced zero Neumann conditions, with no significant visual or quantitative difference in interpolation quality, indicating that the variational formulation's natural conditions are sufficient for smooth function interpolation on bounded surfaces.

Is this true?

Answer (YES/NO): NO